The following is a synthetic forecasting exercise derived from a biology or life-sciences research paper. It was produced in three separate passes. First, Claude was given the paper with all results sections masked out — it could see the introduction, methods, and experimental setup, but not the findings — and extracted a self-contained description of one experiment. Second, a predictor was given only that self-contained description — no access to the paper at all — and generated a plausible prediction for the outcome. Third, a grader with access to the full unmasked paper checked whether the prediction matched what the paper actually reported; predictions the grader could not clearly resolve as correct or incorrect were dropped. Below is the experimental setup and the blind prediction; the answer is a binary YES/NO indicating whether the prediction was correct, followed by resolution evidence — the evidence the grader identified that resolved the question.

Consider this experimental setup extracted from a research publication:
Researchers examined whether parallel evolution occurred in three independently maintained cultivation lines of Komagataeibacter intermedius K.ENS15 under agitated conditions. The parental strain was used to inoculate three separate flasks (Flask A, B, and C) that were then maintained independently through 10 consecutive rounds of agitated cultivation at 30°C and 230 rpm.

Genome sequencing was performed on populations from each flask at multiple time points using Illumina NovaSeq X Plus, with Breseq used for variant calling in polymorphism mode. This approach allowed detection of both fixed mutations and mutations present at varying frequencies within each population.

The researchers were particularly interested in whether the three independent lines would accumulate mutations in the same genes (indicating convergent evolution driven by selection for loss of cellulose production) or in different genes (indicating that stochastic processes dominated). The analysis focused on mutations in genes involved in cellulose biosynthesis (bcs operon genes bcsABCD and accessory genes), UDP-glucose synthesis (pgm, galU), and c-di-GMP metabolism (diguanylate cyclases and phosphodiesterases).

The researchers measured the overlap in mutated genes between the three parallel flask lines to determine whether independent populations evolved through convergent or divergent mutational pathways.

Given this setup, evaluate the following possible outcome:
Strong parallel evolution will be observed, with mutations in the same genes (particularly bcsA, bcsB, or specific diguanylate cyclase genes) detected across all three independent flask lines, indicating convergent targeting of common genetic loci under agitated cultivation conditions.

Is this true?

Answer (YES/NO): NO